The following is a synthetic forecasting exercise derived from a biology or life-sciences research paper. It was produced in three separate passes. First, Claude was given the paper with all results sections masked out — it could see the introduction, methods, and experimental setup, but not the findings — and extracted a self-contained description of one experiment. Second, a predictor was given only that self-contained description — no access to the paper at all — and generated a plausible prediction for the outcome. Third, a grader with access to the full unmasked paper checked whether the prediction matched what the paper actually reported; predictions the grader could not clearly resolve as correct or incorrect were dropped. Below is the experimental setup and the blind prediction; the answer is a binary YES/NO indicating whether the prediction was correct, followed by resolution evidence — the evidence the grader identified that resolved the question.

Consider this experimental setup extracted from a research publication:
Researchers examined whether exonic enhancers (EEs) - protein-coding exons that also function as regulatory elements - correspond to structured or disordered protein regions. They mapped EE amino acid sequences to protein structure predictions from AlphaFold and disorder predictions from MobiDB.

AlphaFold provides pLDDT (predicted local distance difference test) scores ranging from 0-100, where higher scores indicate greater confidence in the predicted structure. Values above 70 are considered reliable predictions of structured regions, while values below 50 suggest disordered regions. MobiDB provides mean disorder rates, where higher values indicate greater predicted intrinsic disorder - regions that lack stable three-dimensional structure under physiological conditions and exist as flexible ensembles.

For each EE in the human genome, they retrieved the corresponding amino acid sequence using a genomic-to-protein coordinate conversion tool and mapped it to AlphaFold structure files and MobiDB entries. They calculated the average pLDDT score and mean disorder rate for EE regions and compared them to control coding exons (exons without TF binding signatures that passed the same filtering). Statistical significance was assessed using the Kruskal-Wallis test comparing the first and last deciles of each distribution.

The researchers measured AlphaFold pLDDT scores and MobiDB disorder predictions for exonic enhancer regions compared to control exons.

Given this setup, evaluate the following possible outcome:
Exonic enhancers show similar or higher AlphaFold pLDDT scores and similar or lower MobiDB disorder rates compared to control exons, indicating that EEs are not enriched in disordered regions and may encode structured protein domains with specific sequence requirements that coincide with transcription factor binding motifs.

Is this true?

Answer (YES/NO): NO